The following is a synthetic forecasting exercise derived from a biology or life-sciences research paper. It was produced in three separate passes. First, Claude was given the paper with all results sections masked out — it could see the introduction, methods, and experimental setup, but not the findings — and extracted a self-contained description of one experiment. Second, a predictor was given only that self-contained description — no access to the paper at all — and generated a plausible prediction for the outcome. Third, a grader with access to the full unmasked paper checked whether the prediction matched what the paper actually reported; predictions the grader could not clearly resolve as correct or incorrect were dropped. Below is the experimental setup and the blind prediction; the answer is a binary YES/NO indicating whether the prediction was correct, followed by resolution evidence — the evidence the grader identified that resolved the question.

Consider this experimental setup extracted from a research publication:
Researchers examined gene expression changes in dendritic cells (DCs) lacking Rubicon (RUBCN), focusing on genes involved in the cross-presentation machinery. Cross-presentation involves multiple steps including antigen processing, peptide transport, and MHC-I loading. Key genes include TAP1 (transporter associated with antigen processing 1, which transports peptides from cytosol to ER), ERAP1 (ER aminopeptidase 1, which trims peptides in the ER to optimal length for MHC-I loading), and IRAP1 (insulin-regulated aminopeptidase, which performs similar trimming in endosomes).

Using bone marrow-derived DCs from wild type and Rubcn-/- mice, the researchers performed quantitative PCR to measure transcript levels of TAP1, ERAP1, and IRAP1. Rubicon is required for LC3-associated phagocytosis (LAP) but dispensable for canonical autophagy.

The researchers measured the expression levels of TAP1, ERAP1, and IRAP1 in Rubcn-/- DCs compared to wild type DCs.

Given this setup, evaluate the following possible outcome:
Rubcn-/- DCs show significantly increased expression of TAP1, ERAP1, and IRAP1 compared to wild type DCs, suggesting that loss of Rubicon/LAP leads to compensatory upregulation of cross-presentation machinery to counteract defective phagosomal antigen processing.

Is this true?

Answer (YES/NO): NO